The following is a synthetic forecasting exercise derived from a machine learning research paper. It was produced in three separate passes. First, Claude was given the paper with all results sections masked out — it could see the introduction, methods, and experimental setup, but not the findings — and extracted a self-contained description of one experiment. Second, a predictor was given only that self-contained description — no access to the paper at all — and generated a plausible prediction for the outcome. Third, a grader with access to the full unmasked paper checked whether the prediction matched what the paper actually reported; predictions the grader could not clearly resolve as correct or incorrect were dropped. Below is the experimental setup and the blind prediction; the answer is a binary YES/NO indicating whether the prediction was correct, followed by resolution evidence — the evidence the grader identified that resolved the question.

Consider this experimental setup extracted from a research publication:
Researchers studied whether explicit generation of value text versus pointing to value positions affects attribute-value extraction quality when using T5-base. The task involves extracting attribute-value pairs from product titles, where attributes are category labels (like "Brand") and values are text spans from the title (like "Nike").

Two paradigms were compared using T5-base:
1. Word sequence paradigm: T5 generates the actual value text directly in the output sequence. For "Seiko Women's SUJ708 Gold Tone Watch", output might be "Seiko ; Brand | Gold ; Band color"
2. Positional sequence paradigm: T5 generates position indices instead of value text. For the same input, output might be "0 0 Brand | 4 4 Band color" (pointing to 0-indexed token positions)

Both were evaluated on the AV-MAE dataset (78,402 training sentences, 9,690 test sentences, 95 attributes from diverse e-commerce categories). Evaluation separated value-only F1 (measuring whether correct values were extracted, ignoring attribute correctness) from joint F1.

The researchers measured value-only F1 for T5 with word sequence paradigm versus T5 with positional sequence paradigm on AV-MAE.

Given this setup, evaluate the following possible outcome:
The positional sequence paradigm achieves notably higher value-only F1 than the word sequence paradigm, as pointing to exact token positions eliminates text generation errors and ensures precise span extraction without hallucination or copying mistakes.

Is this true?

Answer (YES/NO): NO